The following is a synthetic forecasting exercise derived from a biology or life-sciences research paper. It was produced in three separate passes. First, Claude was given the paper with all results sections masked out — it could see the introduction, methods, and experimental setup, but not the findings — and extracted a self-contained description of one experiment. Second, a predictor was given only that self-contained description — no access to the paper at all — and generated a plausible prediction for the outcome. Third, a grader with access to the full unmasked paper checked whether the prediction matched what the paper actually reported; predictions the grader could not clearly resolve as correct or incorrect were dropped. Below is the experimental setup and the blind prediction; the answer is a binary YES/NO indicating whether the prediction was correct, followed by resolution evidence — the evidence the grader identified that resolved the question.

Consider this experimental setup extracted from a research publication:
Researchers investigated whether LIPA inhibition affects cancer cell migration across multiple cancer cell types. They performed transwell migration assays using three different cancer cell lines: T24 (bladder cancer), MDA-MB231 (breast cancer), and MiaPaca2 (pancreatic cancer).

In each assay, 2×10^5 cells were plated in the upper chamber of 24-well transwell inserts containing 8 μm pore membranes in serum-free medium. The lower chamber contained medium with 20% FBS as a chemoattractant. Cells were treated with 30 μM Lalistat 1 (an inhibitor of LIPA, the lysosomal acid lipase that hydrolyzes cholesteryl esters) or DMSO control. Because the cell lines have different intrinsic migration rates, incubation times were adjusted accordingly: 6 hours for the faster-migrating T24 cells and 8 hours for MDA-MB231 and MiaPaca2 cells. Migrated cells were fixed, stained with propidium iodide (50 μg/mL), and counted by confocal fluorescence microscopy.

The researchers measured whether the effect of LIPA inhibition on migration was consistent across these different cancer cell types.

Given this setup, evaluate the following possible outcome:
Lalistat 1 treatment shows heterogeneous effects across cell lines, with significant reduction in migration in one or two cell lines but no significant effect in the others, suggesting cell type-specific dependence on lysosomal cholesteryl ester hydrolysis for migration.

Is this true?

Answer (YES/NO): NO